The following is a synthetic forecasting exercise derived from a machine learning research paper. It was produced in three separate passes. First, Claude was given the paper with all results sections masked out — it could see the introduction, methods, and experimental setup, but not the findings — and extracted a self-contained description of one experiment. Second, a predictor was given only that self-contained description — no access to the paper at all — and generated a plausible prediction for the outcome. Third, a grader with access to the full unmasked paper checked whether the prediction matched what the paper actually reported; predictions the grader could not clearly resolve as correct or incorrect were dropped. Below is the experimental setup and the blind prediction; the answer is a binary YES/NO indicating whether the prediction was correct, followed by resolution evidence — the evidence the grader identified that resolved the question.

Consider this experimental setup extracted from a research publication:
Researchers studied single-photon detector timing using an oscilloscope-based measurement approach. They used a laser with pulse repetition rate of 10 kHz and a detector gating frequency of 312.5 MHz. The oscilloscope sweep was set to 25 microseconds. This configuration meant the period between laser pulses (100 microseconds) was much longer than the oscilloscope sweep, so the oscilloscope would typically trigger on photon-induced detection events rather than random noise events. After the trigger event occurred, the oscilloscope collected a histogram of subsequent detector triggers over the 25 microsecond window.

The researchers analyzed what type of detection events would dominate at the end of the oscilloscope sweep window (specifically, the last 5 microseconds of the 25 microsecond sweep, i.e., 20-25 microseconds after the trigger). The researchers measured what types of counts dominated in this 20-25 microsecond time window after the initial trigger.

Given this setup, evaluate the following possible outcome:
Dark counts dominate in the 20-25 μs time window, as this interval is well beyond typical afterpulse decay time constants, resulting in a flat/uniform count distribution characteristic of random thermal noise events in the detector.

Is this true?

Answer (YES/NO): YES